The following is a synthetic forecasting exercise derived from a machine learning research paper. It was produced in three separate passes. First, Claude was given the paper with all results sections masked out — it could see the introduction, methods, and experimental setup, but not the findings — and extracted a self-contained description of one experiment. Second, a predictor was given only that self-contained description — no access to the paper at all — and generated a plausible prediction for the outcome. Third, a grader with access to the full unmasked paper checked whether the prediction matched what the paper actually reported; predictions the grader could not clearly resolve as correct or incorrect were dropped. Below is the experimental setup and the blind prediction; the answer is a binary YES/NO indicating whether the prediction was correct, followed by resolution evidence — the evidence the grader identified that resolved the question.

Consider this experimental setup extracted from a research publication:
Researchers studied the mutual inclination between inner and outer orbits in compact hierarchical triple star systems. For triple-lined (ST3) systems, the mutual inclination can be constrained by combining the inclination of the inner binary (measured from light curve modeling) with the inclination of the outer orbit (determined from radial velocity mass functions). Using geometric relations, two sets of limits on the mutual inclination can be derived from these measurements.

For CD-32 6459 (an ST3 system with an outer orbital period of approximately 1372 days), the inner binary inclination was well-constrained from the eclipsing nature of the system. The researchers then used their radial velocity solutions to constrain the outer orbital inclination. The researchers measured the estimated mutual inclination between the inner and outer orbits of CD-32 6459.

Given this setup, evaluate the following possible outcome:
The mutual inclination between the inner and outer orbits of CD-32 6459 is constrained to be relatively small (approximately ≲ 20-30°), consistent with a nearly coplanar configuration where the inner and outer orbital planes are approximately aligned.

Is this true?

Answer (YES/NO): NO